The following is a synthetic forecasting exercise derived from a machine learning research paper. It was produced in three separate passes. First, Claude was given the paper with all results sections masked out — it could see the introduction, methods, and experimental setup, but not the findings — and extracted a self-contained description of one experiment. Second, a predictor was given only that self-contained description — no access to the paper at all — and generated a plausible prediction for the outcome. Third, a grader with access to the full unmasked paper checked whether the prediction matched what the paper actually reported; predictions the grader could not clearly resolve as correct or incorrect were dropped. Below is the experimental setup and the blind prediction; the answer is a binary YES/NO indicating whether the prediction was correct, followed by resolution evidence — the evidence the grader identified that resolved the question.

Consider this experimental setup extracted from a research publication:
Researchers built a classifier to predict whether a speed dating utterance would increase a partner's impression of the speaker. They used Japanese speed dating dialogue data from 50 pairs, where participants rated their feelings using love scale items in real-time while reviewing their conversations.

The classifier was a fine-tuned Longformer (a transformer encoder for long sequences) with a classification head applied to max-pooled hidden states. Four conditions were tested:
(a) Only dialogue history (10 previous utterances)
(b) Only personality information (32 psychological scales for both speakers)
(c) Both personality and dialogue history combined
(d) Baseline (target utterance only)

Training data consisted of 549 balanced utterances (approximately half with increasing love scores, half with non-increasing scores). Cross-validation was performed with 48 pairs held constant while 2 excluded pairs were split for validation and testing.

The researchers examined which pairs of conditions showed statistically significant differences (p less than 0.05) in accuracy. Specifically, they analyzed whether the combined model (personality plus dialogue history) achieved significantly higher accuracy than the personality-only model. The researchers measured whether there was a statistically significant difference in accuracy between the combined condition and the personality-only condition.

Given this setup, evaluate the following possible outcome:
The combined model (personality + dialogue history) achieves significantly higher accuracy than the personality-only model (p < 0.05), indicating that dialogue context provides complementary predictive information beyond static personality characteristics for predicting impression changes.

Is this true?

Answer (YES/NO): NO